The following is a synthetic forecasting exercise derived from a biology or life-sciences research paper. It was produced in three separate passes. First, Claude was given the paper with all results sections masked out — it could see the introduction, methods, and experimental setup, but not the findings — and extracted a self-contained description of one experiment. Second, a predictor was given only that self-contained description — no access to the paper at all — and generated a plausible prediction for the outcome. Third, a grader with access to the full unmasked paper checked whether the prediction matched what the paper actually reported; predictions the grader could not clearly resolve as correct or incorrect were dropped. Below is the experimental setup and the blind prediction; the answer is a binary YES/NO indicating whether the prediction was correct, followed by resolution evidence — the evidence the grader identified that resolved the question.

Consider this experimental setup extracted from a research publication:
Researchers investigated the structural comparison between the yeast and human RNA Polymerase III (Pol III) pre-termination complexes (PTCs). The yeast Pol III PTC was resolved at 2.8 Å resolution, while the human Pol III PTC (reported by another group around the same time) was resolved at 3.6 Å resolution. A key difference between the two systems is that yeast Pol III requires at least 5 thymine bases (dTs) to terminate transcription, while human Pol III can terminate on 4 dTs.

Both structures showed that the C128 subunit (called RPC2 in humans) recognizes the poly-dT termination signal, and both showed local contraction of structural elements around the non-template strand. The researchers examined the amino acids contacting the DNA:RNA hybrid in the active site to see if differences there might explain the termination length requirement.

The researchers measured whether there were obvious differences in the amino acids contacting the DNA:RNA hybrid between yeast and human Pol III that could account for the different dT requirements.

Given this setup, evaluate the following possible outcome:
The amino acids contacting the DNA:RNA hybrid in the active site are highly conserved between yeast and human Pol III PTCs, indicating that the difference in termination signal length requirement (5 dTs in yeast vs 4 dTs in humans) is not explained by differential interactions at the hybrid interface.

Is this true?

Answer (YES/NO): YES